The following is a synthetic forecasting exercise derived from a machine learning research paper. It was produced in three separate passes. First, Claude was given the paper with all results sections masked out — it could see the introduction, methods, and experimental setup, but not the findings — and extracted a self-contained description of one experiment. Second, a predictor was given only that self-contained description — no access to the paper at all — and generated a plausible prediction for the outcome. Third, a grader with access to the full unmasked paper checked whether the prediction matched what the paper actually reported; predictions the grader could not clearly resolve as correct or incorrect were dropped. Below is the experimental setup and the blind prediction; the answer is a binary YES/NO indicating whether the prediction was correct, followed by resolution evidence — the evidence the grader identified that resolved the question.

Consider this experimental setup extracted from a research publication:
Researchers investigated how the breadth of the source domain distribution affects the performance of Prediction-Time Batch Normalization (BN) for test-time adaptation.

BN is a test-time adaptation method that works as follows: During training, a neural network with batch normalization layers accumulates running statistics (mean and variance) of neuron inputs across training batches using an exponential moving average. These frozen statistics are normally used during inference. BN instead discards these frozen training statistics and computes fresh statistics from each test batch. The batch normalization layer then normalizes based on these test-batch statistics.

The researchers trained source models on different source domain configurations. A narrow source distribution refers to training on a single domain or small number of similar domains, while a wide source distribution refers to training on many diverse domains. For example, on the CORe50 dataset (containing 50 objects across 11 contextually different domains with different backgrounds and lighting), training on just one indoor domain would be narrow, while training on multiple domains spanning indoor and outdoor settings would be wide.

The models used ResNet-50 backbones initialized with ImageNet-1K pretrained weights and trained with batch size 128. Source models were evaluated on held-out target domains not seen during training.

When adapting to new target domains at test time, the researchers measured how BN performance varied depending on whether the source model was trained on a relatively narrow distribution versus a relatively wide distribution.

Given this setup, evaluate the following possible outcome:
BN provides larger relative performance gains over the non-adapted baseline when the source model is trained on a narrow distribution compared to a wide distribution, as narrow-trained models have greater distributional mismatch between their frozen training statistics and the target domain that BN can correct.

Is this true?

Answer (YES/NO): YES